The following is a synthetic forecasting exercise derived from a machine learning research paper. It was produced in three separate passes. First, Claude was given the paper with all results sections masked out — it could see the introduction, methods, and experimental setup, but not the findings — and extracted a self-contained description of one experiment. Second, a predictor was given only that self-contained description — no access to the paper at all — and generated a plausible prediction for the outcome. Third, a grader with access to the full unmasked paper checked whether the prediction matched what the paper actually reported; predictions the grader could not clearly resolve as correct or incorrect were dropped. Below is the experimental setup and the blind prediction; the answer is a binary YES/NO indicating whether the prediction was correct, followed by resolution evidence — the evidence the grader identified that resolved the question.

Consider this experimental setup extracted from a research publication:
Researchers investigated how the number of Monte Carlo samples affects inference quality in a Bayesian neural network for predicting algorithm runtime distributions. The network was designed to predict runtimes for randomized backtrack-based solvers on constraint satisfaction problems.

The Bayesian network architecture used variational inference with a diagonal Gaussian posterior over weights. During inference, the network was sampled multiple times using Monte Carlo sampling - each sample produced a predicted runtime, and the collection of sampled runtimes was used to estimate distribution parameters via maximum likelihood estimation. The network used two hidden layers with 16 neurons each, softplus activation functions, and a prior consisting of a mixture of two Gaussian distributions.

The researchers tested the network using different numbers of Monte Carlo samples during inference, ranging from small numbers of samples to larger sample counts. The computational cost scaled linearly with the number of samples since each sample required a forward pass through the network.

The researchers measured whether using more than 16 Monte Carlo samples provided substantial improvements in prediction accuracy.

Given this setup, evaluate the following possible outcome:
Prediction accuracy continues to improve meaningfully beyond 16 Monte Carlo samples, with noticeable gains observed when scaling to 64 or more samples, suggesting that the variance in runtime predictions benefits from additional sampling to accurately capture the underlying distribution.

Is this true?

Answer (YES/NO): NO